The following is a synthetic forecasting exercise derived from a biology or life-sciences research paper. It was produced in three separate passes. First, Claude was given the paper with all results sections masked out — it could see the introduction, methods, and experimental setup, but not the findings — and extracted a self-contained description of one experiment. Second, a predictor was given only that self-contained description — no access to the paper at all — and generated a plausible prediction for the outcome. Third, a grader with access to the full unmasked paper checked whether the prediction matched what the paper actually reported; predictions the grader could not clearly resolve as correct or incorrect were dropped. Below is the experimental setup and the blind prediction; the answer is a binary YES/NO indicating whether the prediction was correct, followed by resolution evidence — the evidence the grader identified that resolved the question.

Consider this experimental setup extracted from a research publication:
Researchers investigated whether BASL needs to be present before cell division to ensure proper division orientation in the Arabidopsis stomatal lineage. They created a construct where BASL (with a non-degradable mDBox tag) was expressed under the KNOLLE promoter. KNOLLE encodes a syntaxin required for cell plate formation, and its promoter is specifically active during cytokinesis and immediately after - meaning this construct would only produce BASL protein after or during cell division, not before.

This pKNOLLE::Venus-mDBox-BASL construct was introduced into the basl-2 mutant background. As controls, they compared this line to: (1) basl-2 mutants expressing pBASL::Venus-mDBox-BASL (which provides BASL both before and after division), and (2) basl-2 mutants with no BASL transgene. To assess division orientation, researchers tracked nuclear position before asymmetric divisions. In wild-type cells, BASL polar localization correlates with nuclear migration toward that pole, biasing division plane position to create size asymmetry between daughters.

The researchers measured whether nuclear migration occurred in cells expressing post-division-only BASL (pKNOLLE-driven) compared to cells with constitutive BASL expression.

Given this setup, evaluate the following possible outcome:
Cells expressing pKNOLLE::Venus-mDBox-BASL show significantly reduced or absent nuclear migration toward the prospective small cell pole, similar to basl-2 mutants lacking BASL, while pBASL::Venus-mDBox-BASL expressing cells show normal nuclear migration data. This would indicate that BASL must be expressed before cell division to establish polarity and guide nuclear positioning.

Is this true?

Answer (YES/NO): YES